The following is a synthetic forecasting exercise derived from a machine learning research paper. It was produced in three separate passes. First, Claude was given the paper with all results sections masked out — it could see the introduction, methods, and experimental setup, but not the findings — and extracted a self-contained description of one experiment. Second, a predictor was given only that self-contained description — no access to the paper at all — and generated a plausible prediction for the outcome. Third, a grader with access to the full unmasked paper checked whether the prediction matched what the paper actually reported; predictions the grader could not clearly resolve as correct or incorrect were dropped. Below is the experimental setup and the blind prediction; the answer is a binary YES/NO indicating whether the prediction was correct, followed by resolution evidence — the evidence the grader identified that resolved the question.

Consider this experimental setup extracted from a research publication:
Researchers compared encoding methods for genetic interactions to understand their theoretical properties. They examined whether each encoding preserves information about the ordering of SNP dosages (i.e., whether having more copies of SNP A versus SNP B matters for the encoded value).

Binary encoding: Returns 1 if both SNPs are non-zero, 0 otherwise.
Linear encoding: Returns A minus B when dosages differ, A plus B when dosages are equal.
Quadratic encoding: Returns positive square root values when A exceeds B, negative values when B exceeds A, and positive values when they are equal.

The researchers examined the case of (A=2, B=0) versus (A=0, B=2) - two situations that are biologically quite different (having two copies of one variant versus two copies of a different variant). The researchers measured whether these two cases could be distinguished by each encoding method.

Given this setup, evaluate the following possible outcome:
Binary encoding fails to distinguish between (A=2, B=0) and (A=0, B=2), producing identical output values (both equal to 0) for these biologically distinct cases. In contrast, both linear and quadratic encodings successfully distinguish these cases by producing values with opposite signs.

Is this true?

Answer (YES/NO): YES